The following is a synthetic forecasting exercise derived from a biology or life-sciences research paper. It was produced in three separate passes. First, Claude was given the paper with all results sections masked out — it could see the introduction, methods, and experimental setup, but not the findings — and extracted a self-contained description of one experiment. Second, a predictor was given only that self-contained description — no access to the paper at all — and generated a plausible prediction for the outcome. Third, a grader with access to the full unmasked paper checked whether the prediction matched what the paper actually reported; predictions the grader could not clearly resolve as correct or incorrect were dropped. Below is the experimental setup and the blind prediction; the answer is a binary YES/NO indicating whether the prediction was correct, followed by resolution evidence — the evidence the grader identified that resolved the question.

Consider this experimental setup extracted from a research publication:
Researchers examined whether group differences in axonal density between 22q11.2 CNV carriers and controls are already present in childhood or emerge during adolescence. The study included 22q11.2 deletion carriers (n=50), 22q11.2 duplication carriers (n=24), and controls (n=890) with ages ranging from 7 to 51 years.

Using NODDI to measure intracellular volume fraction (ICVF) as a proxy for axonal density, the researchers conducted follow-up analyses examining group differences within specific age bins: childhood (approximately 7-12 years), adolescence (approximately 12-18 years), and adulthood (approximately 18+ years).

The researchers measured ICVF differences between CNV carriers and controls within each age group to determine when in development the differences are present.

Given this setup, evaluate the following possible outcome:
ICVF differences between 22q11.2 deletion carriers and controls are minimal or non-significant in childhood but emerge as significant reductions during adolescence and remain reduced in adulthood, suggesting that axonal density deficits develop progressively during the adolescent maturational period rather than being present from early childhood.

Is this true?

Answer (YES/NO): NO